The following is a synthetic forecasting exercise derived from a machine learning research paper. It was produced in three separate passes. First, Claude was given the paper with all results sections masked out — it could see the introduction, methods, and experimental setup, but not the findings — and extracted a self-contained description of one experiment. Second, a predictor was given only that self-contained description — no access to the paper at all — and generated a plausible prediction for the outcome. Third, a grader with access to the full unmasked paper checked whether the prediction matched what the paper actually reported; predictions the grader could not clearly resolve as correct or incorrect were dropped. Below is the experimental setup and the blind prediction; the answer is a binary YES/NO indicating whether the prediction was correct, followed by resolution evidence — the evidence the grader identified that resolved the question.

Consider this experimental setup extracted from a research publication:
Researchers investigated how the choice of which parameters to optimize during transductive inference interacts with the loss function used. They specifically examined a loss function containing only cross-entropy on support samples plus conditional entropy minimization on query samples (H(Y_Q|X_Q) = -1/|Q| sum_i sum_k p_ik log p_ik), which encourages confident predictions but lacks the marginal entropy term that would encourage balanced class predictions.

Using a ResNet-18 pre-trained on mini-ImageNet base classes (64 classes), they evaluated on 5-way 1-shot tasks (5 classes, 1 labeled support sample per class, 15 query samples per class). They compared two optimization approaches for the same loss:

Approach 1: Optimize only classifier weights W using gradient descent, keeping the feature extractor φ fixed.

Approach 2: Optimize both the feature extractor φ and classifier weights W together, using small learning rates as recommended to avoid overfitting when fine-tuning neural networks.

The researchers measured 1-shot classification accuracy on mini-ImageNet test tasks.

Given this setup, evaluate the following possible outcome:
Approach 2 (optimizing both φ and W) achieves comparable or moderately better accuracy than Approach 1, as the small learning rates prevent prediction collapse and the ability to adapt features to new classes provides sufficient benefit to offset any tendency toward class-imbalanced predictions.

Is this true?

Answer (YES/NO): NO